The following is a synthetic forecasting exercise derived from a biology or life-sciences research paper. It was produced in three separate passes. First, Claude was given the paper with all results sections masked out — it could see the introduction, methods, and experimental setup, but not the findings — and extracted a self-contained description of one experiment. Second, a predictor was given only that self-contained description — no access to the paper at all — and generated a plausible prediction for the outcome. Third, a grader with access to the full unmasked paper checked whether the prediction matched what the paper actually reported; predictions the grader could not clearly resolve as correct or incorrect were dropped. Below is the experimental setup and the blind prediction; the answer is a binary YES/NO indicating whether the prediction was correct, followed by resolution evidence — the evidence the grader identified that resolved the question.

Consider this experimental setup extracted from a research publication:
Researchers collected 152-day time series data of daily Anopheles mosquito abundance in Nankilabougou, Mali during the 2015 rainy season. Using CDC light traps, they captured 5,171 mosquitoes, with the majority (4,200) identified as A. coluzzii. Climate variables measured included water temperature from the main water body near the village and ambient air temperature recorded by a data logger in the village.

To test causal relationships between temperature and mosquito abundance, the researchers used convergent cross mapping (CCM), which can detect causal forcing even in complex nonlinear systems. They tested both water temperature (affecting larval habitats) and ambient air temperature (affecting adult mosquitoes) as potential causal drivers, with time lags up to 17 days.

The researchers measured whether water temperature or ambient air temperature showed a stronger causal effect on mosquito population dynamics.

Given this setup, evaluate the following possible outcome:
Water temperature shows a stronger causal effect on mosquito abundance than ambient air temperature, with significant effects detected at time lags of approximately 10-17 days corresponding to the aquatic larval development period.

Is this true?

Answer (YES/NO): YES